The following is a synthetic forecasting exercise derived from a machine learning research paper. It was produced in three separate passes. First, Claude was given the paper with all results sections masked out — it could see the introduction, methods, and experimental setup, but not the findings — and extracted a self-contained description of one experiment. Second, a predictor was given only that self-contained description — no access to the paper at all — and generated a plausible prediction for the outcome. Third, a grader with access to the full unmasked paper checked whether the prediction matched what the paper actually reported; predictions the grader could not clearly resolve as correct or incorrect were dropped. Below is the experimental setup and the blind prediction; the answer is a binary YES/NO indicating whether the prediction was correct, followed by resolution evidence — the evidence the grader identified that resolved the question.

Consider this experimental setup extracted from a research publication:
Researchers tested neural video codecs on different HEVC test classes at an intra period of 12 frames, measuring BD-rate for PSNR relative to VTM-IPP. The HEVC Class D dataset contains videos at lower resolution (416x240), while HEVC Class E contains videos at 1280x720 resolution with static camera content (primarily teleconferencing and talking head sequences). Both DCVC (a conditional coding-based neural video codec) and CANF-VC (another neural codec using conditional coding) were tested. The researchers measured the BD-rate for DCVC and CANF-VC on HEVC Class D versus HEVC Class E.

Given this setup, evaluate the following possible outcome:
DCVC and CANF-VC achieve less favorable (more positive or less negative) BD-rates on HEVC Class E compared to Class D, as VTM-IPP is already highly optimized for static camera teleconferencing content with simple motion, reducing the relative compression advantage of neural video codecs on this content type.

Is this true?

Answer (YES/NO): YES